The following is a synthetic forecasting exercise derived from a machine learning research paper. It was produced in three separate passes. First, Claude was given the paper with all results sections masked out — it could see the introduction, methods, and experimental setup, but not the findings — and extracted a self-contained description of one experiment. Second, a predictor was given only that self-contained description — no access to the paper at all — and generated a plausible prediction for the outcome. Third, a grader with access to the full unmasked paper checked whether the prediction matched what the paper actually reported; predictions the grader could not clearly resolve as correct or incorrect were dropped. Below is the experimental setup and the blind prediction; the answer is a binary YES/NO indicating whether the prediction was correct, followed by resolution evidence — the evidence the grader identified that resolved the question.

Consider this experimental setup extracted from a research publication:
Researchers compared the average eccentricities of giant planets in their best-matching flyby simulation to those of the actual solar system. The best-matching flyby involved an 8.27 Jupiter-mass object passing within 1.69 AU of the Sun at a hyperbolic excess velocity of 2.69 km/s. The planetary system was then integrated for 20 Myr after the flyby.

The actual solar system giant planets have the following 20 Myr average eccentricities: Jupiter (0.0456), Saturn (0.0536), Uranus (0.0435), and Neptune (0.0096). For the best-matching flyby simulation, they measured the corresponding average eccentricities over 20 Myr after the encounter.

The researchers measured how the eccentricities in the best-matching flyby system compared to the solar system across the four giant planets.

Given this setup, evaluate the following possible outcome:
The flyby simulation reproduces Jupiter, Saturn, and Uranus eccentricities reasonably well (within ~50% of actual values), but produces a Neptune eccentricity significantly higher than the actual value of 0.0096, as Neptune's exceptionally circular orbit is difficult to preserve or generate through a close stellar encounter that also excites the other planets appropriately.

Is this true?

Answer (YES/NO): NO